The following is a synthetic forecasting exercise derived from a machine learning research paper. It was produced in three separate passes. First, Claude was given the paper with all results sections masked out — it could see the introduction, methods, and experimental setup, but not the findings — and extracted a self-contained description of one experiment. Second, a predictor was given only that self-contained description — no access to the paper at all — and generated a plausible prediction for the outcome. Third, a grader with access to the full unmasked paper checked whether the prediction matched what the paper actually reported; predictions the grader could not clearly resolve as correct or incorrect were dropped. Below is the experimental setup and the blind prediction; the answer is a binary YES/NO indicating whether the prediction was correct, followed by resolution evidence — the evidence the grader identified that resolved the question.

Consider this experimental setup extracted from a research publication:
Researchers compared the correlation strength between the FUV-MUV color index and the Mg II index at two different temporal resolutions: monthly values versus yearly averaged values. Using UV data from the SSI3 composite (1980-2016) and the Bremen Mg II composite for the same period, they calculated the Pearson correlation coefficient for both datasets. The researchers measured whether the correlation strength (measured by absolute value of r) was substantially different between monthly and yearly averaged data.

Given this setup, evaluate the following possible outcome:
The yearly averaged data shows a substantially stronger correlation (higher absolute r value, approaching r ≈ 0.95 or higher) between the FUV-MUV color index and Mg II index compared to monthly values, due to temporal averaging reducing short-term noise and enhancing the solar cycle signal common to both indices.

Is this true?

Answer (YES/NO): NO